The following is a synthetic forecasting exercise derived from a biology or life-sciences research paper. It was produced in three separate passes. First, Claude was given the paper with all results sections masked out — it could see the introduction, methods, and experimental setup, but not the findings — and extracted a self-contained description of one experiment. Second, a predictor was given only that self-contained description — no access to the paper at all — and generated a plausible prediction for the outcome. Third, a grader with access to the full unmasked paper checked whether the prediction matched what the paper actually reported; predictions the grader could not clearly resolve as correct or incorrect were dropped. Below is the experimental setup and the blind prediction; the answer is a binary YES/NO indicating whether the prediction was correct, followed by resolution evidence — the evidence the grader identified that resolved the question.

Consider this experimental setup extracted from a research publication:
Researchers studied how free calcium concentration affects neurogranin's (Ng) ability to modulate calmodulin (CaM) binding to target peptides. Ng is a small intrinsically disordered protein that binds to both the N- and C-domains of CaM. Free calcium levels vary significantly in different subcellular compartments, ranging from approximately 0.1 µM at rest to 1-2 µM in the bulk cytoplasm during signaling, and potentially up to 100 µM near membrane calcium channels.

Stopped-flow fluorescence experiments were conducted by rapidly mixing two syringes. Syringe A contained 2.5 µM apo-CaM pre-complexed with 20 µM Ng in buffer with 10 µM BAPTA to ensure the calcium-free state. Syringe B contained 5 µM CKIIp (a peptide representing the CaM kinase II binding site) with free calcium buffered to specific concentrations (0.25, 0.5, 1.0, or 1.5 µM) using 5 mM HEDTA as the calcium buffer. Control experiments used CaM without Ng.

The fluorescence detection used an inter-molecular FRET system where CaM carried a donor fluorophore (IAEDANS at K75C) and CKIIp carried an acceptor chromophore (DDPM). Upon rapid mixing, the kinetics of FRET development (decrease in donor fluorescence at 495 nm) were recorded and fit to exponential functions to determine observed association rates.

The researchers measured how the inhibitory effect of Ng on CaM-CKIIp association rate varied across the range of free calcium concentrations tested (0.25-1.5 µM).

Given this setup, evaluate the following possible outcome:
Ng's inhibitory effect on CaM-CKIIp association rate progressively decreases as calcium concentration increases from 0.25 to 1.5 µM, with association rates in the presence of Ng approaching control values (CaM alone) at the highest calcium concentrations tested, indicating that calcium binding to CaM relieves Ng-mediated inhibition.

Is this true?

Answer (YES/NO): NO